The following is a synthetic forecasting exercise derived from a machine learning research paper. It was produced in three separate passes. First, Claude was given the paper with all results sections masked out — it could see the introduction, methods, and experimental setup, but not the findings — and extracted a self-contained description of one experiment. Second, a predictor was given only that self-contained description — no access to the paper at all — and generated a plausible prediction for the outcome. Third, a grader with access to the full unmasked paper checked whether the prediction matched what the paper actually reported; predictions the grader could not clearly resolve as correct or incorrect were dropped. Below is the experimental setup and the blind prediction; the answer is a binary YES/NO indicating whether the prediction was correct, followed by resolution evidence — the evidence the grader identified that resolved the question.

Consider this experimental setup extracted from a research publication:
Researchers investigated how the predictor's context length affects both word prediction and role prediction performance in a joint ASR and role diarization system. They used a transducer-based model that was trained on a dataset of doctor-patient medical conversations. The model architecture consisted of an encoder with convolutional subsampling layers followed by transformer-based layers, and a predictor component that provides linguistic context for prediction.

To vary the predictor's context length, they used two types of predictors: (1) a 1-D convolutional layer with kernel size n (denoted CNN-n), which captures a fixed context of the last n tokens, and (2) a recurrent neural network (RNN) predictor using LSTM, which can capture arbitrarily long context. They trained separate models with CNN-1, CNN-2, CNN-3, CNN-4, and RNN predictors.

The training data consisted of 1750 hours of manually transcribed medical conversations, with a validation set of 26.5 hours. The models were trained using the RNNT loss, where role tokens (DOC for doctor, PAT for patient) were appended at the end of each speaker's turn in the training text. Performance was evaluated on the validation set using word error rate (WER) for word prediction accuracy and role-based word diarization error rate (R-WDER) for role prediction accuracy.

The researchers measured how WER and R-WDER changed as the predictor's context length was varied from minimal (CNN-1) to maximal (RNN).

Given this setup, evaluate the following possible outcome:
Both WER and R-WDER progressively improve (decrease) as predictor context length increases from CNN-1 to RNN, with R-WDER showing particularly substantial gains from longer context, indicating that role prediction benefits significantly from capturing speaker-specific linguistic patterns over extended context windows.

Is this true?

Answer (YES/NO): NO